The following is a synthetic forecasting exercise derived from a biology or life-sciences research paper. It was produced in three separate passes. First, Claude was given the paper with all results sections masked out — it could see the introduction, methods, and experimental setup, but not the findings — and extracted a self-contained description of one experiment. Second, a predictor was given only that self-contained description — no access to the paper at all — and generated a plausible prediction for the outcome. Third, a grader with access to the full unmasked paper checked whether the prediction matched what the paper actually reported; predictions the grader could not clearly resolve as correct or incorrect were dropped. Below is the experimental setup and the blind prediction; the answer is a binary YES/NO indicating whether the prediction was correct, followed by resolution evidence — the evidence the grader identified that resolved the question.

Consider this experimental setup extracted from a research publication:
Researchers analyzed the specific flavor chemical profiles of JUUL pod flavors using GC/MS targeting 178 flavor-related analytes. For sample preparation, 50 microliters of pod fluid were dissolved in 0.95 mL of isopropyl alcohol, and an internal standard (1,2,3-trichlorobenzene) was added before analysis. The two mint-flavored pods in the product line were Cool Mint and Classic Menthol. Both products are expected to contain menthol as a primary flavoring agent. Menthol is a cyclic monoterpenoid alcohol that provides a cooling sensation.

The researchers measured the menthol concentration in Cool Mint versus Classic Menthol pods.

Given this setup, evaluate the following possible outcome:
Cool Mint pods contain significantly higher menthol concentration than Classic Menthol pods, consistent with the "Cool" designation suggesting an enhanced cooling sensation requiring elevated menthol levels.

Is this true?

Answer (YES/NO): NO